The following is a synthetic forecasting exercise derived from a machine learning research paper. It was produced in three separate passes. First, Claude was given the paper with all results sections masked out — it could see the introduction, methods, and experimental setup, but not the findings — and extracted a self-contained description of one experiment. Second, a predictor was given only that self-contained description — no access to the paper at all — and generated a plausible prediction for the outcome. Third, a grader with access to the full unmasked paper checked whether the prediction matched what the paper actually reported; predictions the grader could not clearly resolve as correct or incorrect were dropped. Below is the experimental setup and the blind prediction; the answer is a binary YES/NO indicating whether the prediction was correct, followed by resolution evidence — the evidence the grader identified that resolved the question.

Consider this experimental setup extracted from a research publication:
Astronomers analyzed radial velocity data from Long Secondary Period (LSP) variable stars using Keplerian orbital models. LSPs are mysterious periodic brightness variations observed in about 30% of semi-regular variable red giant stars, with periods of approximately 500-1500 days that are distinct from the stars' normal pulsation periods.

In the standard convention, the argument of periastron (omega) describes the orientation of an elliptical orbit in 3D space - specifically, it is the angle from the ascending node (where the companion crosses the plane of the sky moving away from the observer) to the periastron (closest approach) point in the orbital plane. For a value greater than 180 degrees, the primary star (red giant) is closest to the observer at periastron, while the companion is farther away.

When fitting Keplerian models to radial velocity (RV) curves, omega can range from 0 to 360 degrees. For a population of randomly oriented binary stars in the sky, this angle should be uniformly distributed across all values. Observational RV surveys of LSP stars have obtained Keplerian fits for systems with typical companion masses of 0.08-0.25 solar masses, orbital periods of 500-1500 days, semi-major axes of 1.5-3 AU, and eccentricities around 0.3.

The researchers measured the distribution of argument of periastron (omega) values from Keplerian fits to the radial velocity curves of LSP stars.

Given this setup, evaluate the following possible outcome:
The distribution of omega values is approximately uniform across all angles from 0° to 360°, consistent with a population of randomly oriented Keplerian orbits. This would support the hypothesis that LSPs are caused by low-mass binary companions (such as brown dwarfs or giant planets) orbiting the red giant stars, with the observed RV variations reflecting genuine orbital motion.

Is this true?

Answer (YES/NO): NO